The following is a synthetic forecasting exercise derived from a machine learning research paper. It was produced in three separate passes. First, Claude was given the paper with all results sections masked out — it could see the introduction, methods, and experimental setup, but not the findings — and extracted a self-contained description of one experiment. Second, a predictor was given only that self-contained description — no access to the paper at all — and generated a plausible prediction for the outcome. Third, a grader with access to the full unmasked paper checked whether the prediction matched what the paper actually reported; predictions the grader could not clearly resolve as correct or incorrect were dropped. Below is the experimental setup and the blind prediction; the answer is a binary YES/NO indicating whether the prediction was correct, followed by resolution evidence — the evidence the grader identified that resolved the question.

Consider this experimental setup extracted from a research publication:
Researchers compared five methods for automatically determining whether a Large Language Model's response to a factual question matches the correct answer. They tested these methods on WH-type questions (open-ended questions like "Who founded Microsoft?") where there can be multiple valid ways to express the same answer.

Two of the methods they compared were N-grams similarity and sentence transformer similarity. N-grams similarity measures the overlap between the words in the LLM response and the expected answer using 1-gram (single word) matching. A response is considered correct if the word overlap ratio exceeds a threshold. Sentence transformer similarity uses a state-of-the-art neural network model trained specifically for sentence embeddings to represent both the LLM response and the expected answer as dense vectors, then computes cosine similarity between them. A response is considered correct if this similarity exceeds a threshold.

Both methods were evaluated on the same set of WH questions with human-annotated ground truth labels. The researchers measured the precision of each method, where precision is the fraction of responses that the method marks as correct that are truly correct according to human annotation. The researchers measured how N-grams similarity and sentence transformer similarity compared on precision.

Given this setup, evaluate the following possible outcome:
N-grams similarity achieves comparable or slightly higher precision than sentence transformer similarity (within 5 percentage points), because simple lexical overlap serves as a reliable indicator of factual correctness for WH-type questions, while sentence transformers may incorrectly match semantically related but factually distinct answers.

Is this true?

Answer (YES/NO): NO